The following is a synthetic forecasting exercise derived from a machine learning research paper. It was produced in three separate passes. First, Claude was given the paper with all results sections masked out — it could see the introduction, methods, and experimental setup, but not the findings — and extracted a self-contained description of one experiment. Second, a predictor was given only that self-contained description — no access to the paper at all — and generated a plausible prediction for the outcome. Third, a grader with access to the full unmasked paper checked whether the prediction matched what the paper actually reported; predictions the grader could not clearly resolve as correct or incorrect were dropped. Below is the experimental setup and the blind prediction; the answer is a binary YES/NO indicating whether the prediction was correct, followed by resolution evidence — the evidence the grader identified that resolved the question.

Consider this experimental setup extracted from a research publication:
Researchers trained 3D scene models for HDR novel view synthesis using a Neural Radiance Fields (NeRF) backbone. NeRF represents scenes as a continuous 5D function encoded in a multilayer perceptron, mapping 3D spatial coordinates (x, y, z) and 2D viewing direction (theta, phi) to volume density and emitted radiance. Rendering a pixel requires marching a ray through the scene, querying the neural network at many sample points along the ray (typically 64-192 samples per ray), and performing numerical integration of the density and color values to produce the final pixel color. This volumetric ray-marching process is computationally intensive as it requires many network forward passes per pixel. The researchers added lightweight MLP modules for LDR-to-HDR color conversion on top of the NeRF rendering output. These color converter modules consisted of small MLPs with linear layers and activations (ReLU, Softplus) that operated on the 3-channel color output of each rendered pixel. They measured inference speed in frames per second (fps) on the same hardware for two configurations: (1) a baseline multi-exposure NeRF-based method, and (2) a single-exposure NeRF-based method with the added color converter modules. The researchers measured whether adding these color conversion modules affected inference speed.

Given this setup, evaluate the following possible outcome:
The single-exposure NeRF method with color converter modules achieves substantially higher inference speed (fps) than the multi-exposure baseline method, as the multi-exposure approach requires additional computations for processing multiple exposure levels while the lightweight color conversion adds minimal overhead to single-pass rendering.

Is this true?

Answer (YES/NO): NO